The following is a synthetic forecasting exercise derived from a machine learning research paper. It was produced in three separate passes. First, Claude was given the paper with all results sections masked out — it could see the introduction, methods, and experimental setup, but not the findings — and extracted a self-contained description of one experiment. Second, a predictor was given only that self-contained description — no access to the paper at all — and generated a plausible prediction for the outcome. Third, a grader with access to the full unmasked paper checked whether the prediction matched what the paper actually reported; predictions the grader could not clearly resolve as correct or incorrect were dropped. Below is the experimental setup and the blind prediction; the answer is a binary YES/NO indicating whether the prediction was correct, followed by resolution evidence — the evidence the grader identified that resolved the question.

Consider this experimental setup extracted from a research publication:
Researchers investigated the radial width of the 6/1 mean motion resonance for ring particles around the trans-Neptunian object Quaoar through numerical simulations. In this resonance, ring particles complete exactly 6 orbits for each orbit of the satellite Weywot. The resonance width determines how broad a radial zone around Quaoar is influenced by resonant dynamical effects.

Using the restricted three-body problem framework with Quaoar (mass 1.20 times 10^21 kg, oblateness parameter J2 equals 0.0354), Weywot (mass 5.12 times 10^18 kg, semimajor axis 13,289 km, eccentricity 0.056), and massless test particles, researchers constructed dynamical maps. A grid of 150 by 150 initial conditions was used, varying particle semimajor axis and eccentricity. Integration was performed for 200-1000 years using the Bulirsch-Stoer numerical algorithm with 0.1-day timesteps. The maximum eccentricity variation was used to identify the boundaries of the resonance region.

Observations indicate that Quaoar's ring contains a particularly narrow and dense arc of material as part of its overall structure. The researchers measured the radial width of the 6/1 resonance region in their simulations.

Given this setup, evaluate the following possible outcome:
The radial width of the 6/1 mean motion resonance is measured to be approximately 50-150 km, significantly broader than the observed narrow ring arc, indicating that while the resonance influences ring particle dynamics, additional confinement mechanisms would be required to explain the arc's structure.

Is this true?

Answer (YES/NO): NO